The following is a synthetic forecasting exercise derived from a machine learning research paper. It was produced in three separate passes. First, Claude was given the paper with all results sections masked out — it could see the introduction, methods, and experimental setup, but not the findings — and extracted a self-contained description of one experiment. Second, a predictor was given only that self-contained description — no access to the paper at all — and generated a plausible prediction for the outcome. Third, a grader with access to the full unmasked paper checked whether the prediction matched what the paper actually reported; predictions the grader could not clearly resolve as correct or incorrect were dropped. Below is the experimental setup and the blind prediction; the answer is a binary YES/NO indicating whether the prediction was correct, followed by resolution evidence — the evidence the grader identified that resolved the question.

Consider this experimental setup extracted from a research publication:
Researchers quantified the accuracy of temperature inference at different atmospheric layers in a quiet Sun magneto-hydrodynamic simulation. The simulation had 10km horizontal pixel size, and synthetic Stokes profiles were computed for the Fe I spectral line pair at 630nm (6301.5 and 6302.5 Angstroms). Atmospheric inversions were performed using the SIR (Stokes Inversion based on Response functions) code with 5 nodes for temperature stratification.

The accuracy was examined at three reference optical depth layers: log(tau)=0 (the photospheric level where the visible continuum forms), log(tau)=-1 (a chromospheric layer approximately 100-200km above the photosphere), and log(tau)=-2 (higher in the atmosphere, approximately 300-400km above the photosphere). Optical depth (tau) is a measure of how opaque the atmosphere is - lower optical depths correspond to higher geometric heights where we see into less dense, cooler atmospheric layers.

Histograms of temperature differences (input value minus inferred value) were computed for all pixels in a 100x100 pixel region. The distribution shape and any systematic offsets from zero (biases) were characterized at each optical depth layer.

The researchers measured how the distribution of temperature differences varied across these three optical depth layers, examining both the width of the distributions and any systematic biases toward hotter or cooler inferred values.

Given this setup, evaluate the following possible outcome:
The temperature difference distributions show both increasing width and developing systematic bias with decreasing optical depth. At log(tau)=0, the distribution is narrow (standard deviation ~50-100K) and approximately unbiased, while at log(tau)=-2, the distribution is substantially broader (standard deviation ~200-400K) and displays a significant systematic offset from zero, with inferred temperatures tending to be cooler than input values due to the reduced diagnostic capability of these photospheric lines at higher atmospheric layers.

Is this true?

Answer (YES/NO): NO